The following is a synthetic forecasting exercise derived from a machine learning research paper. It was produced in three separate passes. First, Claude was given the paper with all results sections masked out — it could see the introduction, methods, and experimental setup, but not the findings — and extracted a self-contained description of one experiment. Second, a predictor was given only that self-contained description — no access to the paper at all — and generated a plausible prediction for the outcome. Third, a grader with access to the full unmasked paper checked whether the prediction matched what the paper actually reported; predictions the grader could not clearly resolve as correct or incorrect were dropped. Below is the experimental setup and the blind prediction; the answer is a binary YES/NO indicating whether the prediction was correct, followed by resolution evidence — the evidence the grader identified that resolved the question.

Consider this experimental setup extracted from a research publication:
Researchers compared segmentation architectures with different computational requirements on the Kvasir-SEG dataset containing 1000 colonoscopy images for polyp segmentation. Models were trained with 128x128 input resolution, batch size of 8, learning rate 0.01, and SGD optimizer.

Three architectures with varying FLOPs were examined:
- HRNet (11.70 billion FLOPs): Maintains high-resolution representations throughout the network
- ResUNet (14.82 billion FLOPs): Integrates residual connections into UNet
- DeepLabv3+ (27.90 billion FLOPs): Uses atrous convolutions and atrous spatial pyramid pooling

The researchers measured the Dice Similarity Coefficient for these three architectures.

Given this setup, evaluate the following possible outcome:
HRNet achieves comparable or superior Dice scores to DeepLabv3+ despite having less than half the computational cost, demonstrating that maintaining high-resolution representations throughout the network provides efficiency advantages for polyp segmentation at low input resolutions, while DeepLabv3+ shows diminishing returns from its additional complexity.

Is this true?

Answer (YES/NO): YES